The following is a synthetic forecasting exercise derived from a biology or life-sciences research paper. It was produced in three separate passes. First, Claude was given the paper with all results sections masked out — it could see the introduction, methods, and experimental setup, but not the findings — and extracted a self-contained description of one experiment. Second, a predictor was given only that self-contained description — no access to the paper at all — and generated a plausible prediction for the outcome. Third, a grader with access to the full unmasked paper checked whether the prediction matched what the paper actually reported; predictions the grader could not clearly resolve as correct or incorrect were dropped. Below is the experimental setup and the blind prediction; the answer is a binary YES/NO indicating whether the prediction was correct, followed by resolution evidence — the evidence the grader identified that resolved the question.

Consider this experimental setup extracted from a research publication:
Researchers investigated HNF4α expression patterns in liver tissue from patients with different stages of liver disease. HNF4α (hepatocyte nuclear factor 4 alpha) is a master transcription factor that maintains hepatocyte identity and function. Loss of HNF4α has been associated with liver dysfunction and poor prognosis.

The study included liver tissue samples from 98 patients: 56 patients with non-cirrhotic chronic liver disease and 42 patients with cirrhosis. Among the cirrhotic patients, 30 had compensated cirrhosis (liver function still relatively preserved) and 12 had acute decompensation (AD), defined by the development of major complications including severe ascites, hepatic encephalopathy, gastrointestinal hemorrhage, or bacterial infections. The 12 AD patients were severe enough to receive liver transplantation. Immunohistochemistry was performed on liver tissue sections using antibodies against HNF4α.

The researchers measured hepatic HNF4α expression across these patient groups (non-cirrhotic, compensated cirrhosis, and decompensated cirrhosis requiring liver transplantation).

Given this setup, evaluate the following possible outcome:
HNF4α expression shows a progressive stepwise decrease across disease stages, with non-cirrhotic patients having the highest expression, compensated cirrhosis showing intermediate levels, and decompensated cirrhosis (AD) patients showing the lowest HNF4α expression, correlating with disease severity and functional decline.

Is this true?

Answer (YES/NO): NO